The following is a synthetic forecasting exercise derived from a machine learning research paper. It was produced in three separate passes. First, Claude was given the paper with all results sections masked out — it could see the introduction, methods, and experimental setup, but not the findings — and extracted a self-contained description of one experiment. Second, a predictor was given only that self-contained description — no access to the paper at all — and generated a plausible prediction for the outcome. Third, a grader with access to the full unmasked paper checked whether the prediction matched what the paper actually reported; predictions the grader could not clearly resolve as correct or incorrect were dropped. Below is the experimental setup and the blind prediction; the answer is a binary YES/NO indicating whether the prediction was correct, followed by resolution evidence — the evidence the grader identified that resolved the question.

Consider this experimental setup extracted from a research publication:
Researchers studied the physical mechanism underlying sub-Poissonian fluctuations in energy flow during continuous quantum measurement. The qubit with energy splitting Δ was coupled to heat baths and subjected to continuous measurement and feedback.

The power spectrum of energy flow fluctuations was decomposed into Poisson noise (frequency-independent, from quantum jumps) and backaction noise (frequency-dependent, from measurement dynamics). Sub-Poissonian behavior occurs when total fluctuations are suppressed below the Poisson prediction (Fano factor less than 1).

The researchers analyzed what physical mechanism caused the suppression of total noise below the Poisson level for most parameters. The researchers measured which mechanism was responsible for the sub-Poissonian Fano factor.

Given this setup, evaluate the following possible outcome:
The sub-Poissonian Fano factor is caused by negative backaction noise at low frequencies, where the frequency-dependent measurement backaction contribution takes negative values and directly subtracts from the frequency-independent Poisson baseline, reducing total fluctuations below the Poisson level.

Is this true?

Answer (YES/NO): YES